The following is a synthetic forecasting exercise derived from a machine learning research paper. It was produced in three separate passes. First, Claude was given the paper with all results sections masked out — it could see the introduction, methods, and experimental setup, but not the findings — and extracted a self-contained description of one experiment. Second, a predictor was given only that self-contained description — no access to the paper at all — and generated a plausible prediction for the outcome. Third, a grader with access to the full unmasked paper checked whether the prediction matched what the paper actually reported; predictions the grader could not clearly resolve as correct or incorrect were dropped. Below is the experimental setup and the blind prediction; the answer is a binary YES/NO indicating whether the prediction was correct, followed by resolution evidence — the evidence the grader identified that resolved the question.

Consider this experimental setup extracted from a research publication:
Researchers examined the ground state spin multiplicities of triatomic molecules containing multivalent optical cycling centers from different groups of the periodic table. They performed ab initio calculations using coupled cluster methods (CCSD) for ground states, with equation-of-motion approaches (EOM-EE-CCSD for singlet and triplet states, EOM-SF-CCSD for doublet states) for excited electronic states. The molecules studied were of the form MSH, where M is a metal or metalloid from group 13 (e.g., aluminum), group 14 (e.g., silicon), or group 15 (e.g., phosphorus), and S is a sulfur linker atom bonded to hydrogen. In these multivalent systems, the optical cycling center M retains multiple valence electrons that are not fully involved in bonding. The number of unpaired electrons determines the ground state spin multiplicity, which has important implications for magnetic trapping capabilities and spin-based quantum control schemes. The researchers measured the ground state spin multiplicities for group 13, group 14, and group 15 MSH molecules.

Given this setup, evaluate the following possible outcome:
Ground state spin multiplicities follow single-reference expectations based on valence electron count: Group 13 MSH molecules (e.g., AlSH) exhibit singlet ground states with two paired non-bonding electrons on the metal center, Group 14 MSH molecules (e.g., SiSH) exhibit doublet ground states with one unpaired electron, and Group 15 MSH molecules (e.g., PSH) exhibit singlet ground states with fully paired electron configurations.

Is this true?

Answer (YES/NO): NO